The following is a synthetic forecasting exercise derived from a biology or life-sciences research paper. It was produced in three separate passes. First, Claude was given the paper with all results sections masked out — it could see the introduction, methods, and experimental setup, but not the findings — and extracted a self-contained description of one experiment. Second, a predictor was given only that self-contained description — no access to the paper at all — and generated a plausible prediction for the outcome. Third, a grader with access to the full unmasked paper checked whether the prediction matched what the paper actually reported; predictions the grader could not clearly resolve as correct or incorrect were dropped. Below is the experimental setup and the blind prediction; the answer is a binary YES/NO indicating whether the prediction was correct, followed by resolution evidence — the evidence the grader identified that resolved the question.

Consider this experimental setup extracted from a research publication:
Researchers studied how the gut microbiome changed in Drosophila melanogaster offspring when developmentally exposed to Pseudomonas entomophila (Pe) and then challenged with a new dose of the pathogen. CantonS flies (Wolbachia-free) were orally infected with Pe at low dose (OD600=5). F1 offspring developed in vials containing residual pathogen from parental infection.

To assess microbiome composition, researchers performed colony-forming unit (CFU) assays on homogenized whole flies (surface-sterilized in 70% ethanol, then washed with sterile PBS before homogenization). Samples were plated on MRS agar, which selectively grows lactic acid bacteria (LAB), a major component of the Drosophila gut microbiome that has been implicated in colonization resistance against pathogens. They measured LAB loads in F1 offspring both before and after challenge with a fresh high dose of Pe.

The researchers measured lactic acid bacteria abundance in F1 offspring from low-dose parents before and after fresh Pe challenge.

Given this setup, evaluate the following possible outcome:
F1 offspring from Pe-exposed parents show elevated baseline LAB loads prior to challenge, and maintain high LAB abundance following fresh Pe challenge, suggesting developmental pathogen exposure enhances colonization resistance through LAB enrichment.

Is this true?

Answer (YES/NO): NO